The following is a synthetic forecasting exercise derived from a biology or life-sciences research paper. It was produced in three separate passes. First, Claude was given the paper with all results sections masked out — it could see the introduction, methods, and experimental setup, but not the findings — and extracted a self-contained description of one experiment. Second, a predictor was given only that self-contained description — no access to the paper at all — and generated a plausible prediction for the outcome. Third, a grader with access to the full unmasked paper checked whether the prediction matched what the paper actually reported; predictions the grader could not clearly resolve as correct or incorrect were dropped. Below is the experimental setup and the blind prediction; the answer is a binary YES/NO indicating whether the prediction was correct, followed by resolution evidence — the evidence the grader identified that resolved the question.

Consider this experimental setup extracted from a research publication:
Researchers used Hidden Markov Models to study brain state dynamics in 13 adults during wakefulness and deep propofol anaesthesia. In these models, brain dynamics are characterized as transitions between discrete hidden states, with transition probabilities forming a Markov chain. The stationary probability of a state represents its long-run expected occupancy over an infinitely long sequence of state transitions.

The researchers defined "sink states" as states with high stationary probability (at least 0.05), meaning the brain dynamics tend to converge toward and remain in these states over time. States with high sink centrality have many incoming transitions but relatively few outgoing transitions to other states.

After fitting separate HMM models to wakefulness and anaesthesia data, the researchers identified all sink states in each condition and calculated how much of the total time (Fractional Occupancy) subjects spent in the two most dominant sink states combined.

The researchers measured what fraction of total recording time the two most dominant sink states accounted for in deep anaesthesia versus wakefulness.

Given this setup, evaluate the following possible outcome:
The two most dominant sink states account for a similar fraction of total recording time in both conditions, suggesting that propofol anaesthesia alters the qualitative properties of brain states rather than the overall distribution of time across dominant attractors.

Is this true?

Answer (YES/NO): NO